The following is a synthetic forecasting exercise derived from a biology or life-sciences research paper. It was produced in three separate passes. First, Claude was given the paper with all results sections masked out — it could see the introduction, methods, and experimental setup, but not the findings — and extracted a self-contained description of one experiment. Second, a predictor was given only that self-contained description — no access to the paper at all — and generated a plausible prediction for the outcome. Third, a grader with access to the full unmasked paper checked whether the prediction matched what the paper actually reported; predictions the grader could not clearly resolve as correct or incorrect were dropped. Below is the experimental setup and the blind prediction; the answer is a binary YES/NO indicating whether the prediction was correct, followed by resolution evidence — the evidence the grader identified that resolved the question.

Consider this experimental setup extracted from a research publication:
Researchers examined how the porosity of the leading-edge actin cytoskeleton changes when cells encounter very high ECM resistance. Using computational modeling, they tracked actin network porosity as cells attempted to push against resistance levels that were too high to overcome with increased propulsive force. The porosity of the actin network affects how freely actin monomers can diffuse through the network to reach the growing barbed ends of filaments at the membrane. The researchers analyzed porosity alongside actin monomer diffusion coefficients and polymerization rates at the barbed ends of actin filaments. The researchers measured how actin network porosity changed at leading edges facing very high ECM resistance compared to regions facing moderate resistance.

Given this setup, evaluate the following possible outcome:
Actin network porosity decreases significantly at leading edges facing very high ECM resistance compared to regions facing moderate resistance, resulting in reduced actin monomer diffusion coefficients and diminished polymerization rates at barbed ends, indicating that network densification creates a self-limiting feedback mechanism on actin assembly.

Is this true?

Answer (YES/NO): YES